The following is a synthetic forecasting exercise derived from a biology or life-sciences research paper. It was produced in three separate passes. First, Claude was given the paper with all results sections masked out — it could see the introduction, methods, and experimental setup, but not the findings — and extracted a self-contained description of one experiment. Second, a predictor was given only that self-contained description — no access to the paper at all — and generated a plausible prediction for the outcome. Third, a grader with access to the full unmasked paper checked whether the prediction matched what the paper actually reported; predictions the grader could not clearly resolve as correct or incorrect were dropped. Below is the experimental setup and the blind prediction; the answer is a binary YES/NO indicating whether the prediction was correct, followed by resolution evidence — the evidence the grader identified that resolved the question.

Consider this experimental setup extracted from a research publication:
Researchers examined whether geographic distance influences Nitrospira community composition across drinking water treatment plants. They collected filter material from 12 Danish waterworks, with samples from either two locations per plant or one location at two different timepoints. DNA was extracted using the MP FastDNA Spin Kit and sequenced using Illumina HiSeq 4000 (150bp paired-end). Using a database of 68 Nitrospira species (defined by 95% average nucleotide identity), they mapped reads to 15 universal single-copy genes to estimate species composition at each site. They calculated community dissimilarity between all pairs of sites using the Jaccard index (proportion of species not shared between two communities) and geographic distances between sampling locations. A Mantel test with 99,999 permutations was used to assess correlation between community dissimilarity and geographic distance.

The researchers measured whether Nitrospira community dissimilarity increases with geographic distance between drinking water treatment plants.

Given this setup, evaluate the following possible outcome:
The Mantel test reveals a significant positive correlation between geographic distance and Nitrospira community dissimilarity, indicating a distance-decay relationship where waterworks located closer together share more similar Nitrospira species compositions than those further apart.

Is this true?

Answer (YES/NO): YES